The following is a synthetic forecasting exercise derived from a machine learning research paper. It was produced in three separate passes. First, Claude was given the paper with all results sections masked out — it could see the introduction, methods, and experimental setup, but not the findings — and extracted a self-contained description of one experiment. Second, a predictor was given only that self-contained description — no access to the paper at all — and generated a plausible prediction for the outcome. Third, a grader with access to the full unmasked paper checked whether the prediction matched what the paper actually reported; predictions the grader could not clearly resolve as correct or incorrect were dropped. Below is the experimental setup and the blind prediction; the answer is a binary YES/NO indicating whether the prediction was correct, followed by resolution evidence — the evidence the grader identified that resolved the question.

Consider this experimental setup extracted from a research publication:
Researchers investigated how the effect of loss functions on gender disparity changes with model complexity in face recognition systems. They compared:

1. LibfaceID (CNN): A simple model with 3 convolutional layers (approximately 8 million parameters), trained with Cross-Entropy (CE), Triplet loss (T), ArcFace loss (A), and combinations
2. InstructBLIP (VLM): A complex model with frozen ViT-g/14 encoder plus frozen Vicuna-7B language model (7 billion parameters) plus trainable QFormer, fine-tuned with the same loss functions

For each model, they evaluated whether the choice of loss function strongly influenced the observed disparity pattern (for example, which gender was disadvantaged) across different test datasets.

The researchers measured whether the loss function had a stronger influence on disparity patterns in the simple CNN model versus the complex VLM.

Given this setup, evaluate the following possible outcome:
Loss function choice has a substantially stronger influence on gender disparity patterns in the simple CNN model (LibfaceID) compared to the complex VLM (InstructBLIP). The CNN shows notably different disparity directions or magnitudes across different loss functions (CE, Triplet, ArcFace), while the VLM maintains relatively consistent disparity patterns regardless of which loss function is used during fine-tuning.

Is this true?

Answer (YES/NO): YES